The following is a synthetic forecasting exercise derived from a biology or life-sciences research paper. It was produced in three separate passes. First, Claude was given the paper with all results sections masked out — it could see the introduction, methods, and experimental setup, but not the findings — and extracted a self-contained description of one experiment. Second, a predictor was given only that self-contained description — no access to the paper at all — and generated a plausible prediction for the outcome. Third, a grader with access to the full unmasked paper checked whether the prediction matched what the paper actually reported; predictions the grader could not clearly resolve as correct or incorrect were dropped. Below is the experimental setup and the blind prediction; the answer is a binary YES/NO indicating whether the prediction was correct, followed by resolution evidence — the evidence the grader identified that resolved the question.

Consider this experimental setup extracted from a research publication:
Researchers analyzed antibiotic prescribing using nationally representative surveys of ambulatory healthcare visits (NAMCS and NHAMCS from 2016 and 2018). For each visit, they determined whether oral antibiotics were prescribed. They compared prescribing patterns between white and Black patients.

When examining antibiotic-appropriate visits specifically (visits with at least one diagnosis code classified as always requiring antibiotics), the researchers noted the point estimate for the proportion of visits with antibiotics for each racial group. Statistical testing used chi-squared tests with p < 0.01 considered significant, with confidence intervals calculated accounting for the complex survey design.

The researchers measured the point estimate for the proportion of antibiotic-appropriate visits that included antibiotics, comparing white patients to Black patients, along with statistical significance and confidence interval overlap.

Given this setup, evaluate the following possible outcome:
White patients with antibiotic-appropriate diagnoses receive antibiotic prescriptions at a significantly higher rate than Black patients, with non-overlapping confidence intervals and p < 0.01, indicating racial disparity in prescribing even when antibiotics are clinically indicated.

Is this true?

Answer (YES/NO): NO